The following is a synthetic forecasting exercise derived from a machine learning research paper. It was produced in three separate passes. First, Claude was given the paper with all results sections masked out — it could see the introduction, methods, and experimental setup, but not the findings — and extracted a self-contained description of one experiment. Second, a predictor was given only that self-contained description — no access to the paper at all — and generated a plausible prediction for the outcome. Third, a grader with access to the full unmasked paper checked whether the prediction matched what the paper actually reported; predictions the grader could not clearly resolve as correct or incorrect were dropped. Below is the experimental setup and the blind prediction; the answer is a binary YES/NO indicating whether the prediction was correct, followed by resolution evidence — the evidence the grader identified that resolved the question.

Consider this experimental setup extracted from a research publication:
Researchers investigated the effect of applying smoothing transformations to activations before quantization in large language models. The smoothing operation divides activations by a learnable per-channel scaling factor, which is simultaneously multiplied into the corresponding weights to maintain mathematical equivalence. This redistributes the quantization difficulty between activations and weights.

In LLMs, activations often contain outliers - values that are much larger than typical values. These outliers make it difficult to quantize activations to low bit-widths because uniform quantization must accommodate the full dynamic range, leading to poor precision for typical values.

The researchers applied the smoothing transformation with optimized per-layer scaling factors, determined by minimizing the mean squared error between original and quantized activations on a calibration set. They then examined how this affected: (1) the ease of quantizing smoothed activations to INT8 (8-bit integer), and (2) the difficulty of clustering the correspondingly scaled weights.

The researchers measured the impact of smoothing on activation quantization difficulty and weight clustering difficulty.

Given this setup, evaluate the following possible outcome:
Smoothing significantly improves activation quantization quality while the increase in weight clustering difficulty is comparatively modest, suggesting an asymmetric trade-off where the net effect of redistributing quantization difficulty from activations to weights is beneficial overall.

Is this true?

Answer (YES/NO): YES